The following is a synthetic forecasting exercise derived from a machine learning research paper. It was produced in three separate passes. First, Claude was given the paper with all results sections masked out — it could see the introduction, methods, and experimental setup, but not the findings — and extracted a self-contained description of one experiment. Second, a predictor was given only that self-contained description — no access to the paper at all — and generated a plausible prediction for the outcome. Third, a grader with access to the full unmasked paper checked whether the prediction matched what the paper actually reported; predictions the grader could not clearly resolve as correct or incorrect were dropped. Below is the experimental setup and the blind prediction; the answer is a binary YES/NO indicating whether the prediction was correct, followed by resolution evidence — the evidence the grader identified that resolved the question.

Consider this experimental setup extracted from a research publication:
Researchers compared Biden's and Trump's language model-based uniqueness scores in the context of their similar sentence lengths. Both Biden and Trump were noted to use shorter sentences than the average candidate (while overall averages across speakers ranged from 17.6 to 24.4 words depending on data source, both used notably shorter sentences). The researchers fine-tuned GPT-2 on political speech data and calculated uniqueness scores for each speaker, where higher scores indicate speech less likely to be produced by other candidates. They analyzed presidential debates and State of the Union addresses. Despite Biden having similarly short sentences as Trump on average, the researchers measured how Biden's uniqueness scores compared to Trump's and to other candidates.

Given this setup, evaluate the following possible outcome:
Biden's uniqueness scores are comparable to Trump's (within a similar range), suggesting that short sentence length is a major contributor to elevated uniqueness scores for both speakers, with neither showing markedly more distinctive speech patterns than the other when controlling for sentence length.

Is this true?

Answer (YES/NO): NO